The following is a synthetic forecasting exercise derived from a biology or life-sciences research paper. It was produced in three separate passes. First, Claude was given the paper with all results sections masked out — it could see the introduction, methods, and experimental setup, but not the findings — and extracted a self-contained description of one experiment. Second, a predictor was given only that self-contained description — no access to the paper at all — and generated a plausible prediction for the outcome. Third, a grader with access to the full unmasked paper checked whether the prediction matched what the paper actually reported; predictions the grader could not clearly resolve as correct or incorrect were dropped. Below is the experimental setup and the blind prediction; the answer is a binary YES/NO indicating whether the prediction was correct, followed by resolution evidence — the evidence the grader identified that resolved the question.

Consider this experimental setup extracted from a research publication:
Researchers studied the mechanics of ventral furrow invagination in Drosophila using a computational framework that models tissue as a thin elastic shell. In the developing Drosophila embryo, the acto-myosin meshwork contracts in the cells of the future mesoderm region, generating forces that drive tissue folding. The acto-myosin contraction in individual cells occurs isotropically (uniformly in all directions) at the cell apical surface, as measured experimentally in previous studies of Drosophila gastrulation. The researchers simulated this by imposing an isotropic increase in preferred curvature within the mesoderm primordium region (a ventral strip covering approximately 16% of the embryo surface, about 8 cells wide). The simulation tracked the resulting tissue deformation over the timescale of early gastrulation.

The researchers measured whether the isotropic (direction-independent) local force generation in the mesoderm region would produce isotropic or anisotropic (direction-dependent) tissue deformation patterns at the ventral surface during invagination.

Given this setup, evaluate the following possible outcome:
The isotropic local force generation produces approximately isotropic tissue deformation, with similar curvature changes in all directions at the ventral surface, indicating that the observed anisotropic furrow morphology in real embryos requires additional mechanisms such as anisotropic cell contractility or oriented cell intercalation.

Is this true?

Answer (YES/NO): NO